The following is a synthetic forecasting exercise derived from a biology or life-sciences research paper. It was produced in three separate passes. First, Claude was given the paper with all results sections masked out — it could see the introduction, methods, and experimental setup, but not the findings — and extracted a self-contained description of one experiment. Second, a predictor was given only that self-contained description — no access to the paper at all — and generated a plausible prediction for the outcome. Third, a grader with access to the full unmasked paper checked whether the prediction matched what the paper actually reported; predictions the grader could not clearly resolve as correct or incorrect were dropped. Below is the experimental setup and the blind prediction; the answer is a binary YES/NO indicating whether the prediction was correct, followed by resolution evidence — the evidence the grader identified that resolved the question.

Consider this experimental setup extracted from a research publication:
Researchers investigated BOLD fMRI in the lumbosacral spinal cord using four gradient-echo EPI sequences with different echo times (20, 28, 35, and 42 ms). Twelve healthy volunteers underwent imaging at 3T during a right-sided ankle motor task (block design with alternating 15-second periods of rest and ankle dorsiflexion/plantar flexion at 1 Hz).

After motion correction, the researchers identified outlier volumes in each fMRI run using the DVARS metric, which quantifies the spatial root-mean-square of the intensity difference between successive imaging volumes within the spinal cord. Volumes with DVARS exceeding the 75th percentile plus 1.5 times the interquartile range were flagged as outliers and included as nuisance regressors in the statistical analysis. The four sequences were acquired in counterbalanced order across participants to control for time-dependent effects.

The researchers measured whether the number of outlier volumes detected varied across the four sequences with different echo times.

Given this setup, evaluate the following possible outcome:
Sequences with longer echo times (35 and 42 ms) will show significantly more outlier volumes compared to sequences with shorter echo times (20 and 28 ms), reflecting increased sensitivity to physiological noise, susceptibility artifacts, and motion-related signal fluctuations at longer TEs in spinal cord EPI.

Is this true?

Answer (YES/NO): NO